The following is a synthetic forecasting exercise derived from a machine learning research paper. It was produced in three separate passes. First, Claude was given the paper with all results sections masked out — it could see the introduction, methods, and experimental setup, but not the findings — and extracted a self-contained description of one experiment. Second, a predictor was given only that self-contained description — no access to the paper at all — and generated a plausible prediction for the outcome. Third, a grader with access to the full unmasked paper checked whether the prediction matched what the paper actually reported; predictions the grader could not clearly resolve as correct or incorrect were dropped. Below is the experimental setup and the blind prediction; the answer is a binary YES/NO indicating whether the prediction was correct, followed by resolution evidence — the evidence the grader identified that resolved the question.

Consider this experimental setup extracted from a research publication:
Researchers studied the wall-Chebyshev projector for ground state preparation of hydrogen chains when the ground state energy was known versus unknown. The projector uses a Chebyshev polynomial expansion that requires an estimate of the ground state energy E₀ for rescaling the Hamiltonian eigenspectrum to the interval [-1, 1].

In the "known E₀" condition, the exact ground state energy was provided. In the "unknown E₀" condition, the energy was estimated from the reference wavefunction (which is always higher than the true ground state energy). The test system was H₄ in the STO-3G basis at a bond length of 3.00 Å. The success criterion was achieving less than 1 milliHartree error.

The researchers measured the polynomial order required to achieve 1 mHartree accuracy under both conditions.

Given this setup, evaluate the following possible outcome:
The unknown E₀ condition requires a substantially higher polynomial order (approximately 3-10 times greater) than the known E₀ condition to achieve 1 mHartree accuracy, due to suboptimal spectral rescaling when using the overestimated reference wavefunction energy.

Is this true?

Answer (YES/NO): NO